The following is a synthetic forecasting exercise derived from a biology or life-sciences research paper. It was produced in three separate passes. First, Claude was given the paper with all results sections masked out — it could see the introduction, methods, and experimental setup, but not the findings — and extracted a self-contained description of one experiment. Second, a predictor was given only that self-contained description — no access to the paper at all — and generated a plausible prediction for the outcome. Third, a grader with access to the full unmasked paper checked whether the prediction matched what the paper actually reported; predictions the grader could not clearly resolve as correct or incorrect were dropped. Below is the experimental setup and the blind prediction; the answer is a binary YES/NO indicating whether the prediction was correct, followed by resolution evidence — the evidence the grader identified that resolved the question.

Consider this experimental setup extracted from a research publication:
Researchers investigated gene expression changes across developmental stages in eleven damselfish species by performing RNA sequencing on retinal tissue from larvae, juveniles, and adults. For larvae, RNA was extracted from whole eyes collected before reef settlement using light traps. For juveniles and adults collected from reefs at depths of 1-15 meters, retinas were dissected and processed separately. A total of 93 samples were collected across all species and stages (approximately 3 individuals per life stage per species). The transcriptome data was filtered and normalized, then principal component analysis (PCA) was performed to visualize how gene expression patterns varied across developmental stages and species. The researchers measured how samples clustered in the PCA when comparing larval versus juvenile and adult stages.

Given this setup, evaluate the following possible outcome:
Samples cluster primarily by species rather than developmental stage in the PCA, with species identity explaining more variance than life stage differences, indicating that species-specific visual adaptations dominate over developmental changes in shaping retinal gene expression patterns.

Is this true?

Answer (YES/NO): NO